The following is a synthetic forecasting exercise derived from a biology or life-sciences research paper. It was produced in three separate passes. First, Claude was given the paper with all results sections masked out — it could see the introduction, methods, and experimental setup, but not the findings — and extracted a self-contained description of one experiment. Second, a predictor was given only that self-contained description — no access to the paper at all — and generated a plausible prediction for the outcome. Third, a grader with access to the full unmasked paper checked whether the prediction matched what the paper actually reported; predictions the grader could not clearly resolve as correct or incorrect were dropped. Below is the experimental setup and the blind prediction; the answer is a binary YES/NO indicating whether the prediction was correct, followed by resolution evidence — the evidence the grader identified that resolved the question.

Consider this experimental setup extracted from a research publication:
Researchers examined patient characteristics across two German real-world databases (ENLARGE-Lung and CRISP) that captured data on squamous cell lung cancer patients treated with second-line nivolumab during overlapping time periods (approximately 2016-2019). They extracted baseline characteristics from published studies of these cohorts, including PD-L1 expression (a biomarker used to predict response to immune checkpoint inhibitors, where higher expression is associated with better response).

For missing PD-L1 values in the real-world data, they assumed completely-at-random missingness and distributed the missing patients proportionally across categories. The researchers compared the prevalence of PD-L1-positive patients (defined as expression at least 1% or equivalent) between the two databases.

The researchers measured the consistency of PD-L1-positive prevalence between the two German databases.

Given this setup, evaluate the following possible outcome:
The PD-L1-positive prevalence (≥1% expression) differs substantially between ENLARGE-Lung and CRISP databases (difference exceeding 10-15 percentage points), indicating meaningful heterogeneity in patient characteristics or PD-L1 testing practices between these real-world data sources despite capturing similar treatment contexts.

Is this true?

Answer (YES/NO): YES